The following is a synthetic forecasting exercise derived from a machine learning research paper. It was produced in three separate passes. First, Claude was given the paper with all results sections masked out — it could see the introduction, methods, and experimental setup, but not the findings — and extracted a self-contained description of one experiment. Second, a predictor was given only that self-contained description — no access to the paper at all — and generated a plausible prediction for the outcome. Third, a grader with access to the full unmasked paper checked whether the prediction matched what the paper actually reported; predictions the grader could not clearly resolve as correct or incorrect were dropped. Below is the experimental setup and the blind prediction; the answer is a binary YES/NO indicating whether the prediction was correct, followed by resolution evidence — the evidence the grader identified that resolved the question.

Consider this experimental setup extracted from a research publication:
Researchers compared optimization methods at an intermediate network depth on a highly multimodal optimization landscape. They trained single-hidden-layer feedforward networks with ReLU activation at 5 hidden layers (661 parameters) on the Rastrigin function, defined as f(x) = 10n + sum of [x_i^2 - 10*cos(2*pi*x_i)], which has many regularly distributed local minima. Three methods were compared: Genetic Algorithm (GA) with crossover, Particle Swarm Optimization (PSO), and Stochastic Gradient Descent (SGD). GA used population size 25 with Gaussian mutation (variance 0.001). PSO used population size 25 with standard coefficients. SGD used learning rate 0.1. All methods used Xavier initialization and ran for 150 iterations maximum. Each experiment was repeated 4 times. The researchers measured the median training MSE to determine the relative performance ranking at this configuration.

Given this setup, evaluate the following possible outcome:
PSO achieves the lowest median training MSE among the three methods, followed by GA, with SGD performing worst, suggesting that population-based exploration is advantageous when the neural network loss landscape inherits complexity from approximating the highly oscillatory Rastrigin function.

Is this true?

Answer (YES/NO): NO